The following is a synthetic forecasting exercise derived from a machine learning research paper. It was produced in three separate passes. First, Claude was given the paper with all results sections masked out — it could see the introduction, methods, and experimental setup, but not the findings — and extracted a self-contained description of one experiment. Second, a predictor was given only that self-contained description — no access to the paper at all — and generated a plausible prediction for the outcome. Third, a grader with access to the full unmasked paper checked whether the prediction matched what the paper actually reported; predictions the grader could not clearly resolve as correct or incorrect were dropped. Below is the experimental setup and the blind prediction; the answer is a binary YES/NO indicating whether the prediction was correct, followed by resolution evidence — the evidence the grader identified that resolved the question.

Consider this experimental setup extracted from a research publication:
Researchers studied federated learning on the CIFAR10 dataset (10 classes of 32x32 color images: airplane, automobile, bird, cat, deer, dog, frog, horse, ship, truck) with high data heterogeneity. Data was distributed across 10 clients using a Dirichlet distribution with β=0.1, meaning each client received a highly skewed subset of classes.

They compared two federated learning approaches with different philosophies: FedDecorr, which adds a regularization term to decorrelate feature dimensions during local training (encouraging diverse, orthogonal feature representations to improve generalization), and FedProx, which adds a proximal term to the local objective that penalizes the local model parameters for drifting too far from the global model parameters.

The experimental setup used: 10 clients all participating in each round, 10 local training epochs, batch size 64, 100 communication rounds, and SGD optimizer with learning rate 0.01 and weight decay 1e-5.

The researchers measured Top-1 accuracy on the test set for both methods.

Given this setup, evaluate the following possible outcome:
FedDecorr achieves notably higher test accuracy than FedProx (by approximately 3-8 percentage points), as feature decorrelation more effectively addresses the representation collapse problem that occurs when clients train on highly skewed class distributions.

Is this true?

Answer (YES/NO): NO